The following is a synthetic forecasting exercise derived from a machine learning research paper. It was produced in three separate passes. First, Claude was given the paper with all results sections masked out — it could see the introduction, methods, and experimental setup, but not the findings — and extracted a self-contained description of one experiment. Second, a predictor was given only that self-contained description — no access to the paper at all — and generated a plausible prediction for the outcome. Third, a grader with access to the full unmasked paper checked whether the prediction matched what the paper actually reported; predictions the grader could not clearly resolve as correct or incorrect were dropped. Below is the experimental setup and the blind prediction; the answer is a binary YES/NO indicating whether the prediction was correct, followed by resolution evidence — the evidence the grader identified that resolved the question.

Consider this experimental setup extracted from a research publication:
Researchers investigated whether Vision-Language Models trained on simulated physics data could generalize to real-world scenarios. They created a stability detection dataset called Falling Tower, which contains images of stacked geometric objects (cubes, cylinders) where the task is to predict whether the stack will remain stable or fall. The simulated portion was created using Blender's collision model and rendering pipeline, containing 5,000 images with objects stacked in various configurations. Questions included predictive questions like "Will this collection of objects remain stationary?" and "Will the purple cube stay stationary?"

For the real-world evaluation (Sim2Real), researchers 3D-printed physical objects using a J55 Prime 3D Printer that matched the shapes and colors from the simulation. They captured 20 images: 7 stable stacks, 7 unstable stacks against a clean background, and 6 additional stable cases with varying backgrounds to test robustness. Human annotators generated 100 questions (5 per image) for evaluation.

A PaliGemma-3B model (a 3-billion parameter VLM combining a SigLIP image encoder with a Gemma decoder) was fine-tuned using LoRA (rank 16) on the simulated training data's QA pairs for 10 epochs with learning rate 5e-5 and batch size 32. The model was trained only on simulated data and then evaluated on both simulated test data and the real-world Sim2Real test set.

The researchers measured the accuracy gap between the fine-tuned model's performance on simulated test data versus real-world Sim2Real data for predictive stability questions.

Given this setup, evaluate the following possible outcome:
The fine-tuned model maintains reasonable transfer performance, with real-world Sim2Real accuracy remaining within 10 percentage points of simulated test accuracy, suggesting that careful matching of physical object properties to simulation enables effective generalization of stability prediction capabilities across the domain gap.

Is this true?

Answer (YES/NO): NO